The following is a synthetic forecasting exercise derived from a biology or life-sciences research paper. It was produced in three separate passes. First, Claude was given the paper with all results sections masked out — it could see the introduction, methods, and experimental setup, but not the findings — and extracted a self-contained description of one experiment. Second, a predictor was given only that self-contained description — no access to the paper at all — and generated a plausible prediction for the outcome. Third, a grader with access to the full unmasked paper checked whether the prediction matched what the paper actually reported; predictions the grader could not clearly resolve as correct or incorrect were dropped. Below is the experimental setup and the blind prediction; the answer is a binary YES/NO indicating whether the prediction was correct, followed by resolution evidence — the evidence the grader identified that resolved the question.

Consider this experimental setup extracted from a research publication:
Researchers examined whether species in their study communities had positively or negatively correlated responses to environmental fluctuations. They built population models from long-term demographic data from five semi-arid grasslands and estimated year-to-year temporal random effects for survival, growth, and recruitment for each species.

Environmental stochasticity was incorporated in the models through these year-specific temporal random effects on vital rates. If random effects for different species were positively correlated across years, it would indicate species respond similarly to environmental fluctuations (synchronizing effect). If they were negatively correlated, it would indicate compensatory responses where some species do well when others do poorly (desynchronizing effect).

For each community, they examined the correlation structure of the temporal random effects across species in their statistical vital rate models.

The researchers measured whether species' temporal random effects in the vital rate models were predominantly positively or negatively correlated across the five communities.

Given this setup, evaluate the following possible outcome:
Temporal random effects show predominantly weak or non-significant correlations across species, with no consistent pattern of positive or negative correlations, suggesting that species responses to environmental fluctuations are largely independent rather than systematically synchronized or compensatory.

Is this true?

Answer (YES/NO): NO